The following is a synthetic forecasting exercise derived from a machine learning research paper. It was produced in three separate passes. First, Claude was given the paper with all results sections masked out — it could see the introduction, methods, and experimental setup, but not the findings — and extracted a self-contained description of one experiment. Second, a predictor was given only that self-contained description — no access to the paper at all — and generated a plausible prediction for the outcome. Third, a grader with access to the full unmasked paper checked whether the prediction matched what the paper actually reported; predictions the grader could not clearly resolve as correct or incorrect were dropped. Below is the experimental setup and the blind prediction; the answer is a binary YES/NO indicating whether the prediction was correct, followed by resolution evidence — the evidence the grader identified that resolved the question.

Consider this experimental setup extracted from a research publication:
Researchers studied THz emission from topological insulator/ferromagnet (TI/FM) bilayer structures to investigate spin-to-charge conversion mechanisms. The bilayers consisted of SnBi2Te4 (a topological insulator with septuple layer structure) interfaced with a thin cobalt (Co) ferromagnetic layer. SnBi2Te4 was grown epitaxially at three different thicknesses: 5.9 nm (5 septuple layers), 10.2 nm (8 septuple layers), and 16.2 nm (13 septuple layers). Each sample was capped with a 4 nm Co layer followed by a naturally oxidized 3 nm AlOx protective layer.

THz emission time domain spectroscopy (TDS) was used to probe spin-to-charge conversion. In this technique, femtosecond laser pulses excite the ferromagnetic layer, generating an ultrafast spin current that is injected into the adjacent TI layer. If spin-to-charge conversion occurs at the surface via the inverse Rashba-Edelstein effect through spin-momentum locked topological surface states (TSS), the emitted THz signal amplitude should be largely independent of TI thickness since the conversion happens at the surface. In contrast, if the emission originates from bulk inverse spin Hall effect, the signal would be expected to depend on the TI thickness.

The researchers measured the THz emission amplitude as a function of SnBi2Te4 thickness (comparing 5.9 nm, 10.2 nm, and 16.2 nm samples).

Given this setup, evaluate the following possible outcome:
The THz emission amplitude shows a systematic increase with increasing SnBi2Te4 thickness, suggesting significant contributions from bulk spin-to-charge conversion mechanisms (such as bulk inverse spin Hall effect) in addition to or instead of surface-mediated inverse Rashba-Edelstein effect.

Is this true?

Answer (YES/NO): NO